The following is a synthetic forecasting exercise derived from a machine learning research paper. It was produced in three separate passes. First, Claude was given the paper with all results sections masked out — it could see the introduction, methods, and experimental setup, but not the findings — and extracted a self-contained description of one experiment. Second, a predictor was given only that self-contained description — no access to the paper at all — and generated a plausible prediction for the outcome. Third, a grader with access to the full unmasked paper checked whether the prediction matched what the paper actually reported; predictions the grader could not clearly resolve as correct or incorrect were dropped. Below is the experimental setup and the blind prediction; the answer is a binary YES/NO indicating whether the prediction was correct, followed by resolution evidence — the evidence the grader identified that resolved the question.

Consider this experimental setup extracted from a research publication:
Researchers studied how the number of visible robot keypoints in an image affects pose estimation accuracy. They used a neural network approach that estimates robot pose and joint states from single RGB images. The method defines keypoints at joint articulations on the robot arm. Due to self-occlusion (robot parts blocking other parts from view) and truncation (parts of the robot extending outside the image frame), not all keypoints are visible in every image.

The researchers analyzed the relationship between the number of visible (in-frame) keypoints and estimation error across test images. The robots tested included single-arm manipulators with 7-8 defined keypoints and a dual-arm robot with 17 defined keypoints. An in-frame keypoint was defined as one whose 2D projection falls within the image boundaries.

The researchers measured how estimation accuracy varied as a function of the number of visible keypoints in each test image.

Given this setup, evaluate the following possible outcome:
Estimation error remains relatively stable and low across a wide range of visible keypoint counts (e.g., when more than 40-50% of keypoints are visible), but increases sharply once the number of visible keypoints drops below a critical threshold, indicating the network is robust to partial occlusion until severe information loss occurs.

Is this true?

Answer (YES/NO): NO